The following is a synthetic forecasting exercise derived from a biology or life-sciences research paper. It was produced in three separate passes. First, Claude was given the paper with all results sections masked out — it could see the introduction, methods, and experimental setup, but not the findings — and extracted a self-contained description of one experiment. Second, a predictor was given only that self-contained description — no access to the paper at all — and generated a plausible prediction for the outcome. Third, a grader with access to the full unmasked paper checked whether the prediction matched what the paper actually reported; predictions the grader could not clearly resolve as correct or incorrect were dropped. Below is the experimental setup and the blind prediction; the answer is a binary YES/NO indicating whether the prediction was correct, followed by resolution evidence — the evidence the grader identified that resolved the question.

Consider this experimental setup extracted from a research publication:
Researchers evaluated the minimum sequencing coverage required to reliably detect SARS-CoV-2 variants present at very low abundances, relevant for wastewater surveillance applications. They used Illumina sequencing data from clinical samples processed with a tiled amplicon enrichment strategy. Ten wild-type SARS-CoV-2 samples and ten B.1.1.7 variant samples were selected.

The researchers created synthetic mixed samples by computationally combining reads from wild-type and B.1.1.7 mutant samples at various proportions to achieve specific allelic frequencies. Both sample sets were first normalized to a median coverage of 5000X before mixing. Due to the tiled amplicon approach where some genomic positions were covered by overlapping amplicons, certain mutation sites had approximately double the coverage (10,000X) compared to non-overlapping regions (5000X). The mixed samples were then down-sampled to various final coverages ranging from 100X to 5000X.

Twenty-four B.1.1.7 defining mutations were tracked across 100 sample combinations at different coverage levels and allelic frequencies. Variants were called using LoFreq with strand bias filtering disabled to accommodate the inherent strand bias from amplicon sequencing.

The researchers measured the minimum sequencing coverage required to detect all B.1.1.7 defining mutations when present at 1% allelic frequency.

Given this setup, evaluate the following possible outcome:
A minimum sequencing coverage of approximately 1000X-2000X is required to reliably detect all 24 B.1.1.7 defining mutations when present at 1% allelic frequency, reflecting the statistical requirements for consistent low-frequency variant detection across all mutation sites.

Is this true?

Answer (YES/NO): NO